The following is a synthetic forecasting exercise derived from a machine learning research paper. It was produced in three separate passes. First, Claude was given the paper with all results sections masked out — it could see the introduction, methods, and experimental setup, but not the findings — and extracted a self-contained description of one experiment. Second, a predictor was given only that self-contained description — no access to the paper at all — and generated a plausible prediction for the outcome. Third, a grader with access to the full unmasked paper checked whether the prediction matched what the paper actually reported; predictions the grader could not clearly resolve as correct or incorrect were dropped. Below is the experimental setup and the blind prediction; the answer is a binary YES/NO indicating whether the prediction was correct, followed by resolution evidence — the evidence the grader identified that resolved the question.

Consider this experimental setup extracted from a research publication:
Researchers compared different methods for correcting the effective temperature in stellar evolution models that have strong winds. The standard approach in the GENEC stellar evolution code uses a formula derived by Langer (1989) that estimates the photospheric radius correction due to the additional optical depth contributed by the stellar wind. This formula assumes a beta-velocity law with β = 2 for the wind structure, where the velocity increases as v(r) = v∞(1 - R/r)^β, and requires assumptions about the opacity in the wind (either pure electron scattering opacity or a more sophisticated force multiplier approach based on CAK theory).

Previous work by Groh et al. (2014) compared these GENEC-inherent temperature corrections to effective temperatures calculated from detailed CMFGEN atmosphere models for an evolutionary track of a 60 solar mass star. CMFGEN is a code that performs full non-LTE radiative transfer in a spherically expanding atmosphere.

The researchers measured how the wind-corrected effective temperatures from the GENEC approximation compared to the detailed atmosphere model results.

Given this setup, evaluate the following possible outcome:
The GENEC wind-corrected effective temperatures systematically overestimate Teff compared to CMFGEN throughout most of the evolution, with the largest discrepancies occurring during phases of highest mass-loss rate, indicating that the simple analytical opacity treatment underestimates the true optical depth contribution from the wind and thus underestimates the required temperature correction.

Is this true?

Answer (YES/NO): NO